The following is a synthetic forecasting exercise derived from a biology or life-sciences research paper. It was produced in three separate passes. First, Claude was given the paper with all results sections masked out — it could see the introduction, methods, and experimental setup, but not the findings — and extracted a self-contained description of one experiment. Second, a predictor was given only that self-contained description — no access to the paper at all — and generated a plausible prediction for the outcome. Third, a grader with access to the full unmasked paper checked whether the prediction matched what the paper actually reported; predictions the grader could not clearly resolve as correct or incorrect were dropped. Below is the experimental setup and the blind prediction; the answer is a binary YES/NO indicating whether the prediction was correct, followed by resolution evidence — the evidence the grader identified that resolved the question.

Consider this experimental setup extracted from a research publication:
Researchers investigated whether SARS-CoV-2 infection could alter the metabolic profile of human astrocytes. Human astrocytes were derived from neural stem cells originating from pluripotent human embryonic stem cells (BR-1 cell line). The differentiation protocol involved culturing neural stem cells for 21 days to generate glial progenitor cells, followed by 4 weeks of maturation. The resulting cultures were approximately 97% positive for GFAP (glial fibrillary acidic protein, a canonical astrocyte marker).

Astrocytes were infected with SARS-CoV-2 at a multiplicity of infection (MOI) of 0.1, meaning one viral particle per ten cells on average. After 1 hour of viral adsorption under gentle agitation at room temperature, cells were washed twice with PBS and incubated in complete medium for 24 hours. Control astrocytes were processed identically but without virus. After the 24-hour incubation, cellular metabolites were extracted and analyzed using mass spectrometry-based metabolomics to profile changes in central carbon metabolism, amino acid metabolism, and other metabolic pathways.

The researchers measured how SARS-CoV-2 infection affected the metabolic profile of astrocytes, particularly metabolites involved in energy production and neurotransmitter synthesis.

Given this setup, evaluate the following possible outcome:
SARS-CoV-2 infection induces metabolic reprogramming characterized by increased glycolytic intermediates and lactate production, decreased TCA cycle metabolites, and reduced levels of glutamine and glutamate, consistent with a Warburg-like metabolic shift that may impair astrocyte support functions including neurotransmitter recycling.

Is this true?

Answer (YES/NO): NO